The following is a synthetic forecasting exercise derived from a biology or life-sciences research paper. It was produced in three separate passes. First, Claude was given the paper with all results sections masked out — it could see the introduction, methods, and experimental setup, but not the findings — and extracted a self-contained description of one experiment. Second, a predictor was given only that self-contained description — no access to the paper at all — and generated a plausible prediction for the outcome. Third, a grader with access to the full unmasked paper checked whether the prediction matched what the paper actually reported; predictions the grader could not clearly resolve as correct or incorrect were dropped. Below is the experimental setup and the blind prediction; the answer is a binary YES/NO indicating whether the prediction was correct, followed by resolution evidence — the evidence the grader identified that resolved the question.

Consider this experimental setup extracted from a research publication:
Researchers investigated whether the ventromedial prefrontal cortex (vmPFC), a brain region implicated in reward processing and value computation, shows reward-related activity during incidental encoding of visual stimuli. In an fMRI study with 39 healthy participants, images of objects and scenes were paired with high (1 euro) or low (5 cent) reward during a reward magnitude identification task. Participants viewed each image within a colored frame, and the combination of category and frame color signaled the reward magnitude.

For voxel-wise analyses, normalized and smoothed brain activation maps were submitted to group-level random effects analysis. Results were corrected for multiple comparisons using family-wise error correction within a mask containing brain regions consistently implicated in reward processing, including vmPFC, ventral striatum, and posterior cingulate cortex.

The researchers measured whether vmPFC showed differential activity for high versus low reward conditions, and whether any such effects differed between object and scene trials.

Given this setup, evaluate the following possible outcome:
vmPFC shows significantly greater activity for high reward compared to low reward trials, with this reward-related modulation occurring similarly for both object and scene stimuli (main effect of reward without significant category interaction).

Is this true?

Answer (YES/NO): YES